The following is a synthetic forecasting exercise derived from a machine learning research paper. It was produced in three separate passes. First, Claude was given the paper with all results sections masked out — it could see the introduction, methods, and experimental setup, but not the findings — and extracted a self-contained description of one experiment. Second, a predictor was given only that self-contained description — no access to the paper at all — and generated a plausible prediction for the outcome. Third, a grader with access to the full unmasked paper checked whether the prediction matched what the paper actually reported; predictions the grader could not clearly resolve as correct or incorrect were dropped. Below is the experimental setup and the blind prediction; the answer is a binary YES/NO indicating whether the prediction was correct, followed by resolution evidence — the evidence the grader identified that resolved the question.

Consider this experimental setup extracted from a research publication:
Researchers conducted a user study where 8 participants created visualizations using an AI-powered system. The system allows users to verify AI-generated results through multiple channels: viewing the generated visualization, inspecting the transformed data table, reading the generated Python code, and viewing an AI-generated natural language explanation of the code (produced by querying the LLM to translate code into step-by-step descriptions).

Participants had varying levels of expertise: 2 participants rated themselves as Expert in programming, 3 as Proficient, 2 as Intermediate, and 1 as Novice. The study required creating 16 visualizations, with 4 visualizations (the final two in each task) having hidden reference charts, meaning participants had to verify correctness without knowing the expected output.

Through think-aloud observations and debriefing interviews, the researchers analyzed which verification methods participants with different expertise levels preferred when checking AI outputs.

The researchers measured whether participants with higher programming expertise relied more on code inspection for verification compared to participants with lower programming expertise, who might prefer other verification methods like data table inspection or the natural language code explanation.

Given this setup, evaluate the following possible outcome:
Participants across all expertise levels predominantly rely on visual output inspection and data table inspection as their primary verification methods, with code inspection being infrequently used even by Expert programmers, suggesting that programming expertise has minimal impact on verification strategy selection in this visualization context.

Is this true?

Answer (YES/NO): NO